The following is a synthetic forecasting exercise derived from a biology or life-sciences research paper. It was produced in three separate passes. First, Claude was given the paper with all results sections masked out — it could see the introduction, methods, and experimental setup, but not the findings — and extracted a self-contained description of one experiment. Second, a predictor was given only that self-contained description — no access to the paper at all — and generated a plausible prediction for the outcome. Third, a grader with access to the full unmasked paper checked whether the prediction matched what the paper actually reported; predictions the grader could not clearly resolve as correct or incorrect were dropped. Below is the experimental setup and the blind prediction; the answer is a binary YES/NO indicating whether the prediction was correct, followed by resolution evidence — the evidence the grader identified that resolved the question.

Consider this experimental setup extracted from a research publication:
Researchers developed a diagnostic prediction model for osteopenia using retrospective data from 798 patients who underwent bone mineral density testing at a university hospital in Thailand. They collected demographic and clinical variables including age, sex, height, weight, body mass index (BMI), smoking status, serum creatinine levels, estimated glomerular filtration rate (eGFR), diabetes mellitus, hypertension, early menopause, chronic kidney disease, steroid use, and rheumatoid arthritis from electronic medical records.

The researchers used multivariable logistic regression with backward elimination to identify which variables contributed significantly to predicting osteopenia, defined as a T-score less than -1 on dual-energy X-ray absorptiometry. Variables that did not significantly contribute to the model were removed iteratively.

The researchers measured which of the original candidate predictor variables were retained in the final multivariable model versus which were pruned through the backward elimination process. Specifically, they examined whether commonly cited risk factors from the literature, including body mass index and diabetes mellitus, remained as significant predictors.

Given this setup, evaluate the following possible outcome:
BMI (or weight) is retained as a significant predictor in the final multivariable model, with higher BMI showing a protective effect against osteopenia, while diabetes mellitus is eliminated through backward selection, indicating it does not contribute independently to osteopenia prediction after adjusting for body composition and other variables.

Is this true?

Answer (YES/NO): NO